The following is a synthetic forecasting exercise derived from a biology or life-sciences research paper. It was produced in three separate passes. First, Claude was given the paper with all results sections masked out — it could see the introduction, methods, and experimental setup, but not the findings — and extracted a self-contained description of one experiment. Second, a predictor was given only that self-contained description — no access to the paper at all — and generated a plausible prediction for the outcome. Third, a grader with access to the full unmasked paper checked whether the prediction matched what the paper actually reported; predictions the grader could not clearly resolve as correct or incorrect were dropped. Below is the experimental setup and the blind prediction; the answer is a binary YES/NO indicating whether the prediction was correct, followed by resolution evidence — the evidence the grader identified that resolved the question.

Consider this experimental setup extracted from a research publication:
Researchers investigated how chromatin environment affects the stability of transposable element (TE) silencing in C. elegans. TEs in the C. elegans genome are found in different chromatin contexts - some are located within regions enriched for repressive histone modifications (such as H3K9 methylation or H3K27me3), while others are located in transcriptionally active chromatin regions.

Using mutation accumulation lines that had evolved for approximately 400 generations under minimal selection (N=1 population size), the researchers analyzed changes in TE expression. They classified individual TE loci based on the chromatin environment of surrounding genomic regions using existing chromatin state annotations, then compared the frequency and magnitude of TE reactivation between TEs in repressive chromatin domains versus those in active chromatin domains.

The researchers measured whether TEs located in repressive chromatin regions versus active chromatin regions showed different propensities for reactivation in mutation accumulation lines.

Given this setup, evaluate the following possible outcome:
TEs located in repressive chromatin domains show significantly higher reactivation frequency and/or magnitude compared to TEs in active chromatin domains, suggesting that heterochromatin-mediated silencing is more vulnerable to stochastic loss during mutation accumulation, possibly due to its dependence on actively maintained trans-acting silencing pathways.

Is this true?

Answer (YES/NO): NO